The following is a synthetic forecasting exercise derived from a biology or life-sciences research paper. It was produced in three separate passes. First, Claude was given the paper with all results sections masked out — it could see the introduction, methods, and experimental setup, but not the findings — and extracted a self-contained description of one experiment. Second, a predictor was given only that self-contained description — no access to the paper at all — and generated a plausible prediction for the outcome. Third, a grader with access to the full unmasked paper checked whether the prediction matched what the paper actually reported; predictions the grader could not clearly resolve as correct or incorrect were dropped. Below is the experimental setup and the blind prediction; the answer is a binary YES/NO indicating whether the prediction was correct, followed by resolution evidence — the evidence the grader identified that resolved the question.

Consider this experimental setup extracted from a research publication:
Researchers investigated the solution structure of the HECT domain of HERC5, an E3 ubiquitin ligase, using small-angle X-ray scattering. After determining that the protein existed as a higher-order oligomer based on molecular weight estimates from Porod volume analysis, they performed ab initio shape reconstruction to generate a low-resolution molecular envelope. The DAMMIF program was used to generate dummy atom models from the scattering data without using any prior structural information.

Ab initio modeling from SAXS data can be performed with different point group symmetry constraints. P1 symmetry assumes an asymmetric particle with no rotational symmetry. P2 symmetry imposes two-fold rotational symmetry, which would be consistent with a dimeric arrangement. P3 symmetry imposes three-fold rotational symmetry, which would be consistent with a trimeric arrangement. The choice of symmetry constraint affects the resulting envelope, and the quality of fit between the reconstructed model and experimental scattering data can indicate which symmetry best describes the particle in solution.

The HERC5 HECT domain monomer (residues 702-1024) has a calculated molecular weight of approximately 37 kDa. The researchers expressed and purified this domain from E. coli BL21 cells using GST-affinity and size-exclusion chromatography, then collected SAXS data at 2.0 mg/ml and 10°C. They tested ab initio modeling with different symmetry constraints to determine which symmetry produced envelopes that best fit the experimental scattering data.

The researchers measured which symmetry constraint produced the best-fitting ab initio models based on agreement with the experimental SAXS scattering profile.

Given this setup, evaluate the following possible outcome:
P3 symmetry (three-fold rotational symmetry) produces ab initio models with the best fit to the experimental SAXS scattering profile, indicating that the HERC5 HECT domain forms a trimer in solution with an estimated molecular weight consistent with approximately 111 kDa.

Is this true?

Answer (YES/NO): YES